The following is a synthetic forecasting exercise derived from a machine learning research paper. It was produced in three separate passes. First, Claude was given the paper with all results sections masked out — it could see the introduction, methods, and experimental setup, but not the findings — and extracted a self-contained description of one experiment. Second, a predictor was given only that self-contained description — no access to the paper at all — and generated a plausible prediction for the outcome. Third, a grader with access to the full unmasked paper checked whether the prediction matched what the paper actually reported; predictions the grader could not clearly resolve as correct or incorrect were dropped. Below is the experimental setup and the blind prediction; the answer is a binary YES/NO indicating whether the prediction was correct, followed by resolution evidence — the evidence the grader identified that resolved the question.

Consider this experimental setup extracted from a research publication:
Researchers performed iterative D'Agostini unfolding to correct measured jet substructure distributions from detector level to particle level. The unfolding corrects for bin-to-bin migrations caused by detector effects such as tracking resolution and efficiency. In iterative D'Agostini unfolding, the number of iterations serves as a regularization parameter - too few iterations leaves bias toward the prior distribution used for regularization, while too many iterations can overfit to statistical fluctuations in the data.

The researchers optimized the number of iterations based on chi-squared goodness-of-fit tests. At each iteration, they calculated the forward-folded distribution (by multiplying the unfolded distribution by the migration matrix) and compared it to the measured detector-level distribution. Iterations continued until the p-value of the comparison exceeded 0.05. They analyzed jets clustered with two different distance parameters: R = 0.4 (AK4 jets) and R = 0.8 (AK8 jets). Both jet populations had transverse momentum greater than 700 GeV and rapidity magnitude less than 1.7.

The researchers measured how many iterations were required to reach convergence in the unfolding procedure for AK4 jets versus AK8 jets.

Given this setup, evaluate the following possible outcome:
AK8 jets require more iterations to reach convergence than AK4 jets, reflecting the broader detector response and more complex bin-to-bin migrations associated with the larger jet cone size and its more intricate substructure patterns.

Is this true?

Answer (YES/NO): NO